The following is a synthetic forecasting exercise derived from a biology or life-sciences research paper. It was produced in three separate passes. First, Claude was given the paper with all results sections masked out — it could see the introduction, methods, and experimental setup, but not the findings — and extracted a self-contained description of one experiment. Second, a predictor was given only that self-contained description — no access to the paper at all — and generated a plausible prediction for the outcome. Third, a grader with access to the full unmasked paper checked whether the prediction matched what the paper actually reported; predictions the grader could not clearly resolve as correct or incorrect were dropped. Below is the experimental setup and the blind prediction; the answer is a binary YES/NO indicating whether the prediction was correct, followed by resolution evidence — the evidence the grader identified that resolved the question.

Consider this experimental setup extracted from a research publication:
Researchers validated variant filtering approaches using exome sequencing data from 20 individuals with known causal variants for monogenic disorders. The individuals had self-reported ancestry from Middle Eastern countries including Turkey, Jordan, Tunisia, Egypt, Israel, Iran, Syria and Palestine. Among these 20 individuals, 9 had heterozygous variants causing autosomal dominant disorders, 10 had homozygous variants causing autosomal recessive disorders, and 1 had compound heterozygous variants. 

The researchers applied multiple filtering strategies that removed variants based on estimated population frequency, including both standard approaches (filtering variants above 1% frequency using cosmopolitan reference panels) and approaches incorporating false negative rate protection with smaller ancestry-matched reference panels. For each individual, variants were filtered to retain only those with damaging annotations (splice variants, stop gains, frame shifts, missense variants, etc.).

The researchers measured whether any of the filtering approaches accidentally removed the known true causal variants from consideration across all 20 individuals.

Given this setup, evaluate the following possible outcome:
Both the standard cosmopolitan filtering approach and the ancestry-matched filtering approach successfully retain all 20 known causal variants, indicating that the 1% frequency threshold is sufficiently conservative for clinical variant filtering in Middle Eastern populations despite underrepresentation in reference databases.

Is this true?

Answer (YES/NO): YES